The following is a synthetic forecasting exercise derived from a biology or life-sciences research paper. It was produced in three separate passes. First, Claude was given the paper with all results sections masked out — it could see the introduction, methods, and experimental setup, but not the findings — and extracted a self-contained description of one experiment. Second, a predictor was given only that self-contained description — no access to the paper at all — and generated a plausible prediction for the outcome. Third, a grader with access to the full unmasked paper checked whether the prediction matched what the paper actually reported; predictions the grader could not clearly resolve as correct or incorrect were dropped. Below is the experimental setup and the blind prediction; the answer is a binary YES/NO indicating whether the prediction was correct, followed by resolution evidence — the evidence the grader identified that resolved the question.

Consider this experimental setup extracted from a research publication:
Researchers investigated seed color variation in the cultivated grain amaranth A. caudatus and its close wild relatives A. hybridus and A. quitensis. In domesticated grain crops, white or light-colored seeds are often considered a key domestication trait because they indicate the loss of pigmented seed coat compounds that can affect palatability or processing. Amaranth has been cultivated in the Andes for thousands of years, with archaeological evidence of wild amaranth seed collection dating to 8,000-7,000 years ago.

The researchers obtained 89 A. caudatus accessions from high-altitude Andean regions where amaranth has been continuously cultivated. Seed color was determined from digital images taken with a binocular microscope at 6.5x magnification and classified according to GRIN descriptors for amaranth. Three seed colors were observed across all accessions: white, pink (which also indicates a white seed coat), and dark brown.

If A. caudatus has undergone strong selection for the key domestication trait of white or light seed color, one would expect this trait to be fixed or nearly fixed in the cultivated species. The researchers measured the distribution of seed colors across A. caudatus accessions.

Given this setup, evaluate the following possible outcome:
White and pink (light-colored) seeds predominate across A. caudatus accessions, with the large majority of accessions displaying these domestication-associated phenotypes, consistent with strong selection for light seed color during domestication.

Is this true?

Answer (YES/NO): NO